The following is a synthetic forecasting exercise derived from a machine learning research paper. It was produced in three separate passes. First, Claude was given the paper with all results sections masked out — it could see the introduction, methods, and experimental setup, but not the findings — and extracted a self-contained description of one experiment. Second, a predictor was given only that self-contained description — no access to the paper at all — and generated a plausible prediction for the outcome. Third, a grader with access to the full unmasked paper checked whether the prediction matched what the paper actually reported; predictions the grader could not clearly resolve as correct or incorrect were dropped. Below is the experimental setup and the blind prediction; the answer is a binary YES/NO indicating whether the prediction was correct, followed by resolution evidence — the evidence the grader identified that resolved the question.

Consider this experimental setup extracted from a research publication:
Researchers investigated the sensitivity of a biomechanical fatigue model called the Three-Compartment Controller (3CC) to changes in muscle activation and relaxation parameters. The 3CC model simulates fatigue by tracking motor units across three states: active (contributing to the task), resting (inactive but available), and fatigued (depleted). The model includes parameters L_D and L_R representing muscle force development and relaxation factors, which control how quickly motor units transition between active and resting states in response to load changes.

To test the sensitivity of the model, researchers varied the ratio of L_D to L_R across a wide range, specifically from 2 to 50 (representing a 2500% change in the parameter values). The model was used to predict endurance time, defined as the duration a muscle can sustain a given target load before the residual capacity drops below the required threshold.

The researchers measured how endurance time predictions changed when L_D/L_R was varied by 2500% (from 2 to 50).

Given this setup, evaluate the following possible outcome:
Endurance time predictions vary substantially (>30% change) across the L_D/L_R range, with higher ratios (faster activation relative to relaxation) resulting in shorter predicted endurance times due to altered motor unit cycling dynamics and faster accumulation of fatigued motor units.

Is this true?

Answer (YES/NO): NO